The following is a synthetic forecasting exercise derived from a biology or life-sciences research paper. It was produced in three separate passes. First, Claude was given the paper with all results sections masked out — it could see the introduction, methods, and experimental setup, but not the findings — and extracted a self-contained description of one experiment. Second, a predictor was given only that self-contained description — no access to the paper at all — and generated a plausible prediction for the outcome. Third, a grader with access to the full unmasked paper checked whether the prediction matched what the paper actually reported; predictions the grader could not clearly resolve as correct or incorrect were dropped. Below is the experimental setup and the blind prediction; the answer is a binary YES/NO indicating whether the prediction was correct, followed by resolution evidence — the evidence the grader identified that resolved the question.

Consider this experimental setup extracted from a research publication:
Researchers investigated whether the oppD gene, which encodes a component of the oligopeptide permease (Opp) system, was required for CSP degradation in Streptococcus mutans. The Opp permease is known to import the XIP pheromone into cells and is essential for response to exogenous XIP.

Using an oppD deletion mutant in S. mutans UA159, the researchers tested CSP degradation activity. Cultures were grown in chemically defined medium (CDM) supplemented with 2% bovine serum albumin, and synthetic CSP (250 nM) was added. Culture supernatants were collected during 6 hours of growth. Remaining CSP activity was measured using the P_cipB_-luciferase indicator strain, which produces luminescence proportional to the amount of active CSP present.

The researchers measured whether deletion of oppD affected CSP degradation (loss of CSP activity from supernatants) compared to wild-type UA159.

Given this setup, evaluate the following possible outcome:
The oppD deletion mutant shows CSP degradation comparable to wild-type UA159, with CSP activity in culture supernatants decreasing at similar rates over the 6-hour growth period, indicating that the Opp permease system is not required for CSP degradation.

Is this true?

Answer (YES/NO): YES